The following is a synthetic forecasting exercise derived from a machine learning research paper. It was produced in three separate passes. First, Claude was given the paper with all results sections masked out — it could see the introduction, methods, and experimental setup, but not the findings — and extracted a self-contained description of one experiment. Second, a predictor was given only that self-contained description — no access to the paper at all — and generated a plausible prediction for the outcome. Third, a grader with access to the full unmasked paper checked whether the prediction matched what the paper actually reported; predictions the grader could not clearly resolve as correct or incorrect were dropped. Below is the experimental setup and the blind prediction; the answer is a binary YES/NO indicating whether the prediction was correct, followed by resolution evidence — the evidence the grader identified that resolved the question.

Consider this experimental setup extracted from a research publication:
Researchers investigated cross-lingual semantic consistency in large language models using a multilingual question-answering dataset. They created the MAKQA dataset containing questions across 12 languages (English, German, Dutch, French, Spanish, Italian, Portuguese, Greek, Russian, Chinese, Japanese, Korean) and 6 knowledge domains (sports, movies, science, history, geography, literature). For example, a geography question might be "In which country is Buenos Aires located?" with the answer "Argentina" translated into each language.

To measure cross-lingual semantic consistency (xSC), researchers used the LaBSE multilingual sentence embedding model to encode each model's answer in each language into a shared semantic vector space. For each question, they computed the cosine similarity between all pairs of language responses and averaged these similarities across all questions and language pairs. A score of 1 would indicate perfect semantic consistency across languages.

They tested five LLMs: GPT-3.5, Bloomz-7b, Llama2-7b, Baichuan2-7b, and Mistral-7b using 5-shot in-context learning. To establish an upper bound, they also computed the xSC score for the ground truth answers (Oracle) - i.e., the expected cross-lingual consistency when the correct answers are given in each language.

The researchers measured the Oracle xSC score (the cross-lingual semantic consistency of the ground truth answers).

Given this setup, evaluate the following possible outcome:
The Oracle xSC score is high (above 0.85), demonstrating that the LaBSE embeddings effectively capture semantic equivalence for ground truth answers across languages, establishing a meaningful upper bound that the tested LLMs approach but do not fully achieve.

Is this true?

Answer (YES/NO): NO